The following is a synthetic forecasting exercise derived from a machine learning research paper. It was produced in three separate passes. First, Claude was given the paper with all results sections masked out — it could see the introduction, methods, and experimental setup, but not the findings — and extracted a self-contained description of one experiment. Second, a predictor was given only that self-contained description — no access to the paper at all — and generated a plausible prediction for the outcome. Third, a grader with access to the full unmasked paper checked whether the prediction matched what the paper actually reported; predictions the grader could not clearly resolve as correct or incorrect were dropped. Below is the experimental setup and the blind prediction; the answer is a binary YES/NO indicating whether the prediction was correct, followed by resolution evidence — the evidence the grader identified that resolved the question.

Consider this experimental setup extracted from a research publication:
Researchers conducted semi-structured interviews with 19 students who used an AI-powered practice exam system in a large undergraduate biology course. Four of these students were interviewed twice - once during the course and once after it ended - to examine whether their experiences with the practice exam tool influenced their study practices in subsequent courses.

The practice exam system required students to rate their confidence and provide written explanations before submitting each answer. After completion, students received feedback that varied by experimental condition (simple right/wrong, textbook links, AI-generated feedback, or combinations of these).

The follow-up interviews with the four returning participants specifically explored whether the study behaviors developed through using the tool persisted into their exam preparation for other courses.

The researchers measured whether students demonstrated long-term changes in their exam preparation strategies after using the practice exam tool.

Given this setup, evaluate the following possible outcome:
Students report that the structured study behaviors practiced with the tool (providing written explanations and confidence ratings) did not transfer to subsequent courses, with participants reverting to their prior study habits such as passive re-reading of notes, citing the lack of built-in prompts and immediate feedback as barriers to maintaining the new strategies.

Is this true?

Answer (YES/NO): NO